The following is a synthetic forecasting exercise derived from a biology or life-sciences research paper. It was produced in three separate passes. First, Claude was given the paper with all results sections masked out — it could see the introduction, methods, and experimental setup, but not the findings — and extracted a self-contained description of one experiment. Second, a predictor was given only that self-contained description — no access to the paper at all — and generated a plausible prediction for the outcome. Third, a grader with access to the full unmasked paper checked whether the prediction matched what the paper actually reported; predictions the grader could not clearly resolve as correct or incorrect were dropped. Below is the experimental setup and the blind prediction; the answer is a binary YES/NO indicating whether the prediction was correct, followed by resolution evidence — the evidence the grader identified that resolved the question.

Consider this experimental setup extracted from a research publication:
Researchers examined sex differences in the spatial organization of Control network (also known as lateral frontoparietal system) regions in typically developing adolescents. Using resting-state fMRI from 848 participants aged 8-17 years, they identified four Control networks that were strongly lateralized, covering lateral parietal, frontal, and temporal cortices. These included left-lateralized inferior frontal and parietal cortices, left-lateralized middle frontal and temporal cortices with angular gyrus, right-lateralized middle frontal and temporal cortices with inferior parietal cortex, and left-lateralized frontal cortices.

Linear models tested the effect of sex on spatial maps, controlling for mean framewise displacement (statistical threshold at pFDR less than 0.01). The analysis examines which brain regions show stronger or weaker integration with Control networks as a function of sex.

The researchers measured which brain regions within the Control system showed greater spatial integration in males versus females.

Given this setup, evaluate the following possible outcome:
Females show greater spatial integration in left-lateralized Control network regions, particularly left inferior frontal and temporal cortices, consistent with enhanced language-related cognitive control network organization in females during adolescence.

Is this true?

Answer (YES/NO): NO